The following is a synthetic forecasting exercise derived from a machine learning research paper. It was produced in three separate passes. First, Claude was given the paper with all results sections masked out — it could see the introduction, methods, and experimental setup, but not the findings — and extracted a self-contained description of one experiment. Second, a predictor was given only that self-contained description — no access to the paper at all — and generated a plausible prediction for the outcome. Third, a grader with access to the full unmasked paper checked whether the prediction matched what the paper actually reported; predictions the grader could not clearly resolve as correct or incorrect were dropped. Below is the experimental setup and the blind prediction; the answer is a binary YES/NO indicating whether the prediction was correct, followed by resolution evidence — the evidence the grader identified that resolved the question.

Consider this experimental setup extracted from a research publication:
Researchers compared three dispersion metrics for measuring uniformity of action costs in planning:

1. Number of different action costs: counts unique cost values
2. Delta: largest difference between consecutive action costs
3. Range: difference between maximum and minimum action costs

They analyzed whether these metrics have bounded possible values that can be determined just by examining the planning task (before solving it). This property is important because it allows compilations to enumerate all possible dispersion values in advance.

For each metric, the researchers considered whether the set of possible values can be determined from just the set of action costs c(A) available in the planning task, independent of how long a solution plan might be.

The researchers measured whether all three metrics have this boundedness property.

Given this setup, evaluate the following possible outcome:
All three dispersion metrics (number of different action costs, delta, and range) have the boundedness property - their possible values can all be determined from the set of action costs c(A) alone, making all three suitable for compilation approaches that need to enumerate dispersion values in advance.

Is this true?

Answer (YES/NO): YES